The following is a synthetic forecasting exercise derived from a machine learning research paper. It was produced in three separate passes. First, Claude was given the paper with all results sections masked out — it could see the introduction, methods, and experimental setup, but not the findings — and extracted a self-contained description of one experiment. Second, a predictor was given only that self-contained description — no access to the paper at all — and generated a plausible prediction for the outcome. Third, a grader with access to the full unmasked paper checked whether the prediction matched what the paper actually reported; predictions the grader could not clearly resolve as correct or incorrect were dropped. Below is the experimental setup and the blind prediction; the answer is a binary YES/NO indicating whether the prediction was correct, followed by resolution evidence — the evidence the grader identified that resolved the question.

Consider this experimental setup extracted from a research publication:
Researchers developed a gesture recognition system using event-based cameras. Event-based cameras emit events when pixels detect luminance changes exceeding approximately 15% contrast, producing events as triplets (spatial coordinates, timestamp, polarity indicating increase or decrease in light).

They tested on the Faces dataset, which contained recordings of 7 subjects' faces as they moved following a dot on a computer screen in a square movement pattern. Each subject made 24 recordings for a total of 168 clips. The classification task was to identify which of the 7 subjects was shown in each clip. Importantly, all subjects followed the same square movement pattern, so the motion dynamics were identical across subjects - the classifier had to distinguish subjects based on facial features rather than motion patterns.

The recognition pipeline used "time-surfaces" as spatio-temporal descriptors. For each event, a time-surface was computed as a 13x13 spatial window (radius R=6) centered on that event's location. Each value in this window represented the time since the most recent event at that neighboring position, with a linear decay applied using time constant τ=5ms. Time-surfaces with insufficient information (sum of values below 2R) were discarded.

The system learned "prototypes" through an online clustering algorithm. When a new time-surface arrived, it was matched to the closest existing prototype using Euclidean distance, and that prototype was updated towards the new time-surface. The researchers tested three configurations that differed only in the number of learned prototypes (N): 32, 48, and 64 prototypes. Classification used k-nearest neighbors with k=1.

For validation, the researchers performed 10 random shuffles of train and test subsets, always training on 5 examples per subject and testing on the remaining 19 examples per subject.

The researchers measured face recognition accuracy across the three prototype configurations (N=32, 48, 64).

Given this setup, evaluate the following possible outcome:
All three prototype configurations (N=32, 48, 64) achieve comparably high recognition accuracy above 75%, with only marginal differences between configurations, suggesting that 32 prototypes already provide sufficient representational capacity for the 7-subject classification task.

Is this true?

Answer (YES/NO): YES